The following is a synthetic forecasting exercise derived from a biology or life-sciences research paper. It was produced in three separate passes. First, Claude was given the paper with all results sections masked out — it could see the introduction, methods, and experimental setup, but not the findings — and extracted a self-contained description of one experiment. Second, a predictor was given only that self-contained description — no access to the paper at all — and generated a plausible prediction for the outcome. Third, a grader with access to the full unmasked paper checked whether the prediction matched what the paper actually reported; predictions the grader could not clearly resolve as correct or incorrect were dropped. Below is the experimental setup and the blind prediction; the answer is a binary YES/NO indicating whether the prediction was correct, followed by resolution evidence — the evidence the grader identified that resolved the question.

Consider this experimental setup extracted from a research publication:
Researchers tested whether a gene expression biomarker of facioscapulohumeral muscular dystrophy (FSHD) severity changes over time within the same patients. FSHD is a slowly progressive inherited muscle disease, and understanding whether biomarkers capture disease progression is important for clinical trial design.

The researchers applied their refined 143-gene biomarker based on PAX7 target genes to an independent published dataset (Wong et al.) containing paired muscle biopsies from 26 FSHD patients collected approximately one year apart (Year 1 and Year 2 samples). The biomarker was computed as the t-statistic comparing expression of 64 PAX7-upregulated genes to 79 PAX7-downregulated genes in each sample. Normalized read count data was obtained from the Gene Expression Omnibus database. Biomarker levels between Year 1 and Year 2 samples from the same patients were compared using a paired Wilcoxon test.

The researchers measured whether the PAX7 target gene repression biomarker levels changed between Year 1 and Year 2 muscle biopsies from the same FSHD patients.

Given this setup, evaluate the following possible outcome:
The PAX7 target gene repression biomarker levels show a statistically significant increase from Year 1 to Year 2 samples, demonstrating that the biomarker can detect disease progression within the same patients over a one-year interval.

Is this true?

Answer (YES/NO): NO